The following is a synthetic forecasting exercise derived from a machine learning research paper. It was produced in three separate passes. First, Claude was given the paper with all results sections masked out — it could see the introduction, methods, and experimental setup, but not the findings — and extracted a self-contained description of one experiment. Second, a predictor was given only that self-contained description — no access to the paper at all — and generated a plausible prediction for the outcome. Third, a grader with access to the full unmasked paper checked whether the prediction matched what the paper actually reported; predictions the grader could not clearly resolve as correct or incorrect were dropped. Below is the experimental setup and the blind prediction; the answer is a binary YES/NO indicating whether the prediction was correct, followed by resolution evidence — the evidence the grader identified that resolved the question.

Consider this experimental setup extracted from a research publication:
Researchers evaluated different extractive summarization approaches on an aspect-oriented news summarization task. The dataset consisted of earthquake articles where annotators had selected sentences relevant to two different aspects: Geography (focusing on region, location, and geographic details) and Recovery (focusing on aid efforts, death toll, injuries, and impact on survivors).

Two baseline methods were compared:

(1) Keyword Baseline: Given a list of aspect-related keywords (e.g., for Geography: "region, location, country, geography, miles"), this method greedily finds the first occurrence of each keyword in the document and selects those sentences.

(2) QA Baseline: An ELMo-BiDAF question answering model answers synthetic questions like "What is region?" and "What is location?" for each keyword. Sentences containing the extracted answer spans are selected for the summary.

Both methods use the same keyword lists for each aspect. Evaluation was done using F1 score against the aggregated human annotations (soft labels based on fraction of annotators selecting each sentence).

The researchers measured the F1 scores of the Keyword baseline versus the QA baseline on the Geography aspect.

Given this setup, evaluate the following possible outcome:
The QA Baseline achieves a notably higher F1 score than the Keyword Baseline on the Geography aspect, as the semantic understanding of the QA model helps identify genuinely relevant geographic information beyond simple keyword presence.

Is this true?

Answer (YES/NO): NO